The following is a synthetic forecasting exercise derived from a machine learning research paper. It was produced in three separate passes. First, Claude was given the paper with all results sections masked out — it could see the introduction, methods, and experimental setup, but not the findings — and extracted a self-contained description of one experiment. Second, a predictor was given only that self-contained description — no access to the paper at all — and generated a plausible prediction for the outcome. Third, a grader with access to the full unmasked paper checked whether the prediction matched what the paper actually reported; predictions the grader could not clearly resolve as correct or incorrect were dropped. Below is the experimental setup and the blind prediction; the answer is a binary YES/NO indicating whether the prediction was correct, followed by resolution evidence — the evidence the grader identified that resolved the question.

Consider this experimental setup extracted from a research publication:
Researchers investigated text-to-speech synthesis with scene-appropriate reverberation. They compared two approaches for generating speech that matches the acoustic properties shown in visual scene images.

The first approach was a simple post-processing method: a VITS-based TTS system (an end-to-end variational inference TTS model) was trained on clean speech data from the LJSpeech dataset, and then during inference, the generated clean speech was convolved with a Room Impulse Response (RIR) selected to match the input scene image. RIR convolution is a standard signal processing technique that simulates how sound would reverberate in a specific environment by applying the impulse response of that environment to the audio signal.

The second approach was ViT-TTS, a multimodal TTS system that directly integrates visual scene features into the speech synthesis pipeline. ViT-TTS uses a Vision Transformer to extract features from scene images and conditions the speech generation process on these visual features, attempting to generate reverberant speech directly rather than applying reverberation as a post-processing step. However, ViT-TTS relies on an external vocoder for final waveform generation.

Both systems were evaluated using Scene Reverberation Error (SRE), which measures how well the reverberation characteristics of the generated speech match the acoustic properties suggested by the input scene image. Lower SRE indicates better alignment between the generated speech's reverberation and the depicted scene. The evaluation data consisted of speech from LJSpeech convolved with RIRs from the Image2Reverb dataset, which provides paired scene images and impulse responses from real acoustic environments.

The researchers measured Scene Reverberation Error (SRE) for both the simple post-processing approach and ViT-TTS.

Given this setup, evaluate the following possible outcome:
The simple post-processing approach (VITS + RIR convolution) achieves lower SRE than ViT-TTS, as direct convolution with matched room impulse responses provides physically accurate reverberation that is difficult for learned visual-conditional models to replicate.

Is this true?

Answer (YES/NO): YES